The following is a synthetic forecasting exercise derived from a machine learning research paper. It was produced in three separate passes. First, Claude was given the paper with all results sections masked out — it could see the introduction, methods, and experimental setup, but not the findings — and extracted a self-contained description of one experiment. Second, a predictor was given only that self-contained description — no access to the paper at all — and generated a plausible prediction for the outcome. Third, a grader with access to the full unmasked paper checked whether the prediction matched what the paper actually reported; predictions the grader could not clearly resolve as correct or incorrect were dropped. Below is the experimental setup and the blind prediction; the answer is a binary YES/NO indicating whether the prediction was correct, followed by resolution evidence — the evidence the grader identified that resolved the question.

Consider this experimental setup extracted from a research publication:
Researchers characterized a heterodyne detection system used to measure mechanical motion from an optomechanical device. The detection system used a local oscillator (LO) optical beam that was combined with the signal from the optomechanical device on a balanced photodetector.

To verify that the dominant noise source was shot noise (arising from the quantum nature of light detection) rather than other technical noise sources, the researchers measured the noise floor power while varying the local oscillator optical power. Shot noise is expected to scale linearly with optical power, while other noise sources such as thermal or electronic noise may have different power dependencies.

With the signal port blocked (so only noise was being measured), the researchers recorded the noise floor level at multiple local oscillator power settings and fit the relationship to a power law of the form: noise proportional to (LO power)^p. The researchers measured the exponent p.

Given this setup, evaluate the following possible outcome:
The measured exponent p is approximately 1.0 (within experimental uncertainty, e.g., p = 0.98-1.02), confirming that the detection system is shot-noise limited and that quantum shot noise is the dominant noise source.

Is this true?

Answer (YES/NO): YES